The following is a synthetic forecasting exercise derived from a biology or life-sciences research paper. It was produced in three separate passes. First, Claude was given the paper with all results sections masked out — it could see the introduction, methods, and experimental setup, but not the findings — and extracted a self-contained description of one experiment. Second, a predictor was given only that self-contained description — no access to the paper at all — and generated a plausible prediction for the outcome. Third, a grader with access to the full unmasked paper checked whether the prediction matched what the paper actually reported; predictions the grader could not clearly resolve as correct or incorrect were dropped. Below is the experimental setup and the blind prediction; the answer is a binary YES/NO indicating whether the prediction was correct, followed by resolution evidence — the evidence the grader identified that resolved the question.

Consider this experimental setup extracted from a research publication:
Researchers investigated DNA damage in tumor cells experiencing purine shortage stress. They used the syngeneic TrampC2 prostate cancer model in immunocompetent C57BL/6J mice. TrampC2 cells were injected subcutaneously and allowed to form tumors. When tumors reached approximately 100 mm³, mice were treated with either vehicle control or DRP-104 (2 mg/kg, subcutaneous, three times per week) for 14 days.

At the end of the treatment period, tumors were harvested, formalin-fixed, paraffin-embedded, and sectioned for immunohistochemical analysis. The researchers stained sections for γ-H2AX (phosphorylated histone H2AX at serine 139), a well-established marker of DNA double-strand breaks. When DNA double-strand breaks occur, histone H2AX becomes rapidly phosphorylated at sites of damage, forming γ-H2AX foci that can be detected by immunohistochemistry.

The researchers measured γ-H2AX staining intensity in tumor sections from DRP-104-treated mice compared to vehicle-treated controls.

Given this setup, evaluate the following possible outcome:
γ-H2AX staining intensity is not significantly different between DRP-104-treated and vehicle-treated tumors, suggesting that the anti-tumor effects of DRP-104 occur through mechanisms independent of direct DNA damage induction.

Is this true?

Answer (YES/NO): NO